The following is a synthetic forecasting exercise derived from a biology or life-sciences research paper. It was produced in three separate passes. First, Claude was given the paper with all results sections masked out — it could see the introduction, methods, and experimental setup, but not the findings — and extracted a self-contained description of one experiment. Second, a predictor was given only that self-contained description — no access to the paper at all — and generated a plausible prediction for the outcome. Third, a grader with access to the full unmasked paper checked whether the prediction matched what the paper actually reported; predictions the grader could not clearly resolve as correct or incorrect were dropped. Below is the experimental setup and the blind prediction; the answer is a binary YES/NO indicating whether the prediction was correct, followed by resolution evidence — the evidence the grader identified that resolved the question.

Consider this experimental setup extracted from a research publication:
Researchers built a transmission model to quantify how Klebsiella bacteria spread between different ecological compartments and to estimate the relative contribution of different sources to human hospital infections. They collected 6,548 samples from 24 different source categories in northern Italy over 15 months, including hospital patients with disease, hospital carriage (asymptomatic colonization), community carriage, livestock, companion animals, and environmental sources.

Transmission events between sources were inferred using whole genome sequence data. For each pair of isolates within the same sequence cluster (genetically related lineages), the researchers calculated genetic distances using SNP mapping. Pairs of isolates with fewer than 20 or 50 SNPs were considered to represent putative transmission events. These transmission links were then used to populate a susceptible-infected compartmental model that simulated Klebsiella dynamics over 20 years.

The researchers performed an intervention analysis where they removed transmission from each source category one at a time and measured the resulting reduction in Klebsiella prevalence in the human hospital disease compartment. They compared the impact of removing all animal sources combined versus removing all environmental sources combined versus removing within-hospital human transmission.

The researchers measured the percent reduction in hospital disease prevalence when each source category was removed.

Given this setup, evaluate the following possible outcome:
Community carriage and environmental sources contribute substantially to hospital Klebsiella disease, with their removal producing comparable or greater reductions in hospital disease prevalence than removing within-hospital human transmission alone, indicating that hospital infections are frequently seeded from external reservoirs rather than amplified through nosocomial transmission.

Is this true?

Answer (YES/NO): NO